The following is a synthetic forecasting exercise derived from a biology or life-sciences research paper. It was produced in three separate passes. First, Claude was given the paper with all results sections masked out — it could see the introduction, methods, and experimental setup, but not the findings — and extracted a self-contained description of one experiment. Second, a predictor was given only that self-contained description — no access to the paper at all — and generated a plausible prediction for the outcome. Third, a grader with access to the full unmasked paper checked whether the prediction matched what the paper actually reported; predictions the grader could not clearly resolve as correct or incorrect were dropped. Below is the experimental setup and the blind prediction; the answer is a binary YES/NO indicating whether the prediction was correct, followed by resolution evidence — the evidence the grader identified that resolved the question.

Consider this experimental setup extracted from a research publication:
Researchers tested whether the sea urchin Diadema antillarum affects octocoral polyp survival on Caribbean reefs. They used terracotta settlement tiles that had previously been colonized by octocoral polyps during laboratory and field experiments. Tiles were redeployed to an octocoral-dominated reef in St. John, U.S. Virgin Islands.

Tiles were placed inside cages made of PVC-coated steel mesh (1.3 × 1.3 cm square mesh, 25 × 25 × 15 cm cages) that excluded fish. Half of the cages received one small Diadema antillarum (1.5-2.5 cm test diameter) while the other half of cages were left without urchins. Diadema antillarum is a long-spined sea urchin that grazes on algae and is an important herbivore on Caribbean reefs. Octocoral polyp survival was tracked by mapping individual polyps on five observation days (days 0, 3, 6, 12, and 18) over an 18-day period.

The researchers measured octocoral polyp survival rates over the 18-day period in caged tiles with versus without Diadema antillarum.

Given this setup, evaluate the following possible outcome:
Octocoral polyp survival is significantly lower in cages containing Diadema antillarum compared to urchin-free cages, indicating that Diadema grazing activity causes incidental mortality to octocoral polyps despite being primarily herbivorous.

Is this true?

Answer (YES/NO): YES